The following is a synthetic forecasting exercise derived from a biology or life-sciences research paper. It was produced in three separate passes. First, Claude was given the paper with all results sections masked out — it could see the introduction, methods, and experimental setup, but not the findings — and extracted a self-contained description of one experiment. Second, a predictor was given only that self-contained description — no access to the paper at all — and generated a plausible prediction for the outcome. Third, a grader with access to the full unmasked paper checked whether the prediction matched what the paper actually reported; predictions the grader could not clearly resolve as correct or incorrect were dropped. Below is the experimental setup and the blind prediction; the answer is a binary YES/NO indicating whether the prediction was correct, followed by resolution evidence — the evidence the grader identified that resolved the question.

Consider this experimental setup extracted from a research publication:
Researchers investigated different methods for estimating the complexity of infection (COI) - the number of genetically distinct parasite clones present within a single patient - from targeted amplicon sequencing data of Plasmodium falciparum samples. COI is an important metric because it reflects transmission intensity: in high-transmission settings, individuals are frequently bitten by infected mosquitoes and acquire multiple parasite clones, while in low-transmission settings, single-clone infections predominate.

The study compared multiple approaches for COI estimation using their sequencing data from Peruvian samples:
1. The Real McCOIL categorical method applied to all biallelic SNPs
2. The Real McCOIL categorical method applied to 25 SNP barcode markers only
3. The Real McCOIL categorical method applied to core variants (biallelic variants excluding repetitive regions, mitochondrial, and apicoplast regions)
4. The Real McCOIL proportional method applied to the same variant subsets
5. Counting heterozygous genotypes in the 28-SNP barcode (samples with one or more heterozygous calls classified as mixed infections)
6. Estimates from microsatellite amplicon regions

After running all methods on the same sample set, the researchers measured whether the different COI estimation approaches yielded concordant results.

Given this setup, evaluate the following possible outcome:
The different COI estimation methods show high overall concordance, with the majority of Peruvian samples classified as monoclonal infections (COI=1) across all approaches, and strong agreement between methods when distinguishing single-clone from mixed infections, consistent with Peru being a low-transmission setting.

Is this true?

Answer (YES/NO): NO